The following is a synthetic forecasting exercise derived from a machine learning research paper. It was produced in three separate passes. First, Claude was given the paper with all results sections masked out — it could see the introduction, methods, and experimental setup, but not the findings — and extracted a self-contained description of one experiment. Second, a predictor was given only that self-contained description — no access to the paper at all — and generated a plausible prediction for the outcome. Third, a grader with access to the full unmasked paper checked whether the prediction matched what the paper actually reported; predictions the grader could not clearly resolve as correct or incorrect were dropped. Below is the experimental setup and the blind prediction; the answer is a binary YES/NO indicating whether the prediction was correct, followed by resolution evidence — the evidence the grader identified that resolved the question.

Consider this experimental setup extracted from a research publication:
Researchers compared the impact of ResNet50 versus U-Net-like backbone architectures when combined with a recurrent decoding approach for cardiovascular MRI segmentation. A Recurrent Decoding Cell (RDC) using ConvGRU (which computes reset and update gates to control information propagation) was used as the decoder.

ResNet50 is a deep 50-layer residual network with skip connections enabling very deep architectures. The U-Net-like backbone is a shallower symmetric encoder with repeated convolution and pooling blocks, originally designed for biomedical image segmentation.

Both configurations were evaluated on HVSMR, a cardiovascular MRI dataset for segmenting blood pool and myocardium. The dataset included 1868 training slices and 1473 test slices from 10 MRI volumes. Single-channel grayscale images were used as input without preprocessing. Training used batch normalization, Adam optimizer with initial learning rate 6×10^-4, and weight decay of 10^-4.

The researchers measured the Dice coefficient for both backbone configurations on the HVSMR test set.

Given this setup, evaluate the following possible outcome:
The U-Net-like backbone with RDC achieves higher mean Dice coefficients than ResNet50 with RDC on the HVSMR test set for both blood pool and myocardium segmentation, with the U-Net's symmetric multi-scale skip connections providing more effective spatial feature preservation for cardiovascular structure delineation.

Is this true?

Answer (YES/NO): NO